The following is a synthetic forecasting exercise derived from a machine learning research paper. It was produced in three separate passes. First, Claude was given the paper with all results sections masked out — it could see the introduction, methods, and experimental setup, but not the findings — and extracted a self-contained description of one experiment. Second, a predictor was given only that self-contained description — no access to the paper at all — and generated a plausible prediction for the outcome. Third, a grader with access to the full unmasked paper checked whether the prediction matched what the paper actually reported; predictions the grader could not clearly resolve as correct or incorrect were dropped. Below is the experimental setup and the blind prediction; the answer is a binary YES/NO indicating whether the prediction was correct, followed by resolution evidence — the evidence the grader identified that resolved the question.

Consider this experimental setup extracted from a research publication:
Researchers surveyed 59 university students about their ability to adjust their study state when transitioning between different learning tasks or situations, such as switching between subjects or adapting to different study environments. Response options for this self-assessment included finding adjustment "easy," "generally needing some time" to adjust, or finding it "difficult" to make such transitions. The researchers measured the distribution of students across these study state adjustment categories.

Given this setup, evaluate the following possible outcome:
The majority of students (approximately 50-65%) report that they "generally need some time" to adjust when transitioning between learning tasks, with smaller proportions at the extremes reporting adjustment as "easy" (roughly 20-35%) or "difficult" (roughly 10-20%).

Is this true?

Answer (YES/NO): NO